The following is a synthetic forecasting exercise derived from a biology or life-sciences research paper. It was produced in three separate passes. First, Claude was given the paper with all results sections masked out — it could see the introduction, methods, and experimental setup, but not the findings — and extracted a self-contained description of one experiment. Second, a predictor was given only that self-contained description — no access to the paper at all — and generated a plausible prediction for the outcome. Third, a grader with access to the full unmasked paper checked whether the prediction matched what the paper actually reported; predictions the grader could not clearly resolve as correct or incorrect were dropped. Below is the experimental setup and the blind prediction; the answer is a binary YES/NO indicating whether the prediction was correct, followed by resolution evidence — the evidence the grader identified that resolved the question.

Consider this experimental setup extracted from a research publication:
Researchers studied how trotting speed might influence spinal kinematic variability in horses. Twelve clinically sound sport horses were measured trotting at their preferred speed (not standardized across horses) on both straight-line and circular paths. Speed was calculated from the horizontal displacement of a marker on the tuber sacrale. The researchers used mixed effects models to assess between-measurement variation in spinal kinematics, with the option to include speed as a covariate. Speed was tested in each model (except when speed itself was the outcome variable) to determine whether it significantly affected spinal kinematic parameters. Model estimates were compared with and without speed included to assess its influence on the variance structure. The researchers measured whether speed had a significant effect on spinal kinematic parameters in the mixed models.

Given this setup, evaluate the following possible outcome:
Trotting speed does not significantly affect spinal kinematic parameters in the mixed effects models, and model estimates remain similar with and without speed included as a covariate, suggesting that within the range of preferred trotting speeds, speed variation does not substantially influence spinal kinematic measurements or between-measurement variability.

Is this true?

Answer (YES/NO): YES